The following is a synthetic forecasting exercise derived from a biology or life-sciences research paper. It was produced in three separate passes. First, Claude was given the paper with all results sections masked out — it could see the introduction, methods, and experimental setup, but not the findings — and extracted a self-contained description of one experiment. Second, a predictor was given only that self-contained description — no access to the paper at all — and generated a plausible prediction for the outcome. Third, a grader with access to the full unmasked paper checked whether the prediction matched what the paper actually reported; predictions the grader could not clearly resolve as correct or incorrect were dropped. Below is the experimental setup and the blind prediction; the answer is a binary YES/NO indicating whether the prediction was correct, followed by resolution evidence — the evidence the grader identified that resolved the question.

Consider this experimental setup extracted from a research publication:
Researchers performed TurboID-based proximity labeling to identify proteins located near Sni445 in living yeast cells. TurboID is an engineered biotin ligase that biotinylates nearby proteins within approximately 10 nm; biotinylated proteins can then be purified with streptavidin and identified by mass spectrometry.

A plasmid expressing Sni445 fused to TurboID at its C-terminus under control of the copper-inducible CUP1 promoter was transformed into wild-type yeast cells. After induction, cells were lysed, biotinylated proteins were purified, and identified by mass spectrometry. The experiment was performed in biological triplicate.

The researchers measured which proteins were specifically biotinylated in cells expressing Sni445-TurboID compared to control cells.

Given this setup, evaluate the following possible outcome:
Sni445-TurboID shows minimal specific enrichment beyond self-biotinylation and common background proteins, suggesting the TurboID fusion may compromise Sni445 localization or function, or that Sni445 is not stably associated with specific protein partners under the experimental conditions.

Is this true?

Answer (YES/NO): NO